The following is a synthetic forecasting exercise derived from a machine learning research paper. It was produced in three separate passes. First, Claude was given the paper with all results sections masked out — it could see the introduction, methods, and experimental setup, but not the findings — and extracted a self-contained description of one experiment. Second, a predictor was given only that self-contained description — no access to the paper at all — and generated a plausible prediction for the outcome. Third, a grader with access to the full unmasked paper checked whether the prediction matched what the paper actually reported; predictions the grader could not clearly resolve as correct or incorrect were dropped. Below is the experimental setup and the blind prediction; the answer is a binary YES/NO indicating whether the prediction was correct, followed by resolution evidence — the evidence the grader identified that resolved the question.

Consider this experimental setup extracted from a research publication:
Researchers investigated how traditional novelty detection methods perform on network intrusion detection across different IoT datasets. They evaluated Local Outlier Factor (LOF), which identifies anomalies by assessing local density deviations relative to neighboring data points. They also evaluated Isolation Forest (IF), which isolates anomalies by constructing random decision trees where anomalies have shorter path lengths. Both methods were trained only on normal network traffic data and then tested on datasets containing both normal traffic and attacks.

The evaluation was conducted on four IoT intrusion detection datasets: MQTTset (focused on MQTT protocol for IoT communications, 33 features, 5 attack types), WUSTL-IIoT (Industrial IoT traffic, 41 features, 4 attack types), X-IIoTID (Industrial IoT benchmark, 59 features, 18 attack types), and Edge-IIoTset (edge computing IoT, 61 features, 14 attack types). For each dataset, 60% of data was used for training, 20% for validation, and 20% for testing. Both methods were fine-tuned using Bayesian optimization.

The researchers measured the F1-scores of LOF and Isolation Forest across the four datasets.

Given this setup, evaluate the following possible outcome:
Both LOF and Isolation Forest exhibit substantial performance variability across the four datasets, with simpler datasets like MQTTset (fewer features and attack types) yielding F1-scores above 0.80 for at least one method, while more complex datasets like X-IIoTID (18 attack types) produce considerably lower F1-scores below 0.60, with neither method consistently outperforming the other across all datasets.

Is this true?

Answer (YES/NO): NO